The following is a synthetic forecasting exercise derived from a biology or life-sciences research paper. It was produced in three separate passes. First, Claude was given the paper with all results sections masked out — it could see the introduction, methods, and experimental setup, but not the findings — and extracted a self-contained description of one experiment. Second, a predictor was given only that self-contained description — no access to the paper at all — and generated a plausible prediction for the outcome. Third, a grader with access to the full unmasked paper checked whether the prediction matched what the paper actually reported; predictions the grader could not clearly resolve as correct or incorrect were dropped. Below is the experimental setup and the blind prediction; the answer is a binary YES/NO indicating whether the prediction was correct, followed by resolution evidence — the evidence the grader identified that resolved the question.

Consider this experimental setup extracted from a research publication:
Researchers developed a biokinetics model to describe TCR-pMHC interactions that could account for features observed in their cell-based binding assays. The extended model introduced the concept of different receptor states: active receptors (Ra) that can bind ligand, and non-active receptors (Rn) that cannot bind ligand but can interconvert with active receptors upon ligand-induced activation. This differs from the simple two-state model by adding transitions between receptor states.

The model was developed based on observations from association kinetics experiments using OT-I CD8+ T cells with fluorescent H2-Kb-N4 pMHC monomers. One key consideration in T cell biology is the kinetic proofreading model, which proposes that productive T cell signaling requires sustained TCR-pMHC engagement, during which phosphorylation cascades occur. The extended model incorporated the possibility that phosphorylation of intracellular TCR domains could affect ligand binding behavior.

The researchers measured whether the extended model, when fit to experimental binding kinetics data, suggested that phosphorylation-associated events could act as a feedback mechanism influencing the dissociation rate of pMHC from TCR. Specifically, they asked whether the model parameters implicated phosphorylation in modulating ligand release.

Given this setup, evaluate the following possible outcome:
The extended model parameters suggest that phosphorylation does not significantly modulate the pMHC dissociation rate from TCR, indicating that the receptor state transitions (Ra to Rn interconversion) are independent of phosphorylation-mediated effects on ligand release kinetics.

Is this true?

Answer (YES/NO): NO